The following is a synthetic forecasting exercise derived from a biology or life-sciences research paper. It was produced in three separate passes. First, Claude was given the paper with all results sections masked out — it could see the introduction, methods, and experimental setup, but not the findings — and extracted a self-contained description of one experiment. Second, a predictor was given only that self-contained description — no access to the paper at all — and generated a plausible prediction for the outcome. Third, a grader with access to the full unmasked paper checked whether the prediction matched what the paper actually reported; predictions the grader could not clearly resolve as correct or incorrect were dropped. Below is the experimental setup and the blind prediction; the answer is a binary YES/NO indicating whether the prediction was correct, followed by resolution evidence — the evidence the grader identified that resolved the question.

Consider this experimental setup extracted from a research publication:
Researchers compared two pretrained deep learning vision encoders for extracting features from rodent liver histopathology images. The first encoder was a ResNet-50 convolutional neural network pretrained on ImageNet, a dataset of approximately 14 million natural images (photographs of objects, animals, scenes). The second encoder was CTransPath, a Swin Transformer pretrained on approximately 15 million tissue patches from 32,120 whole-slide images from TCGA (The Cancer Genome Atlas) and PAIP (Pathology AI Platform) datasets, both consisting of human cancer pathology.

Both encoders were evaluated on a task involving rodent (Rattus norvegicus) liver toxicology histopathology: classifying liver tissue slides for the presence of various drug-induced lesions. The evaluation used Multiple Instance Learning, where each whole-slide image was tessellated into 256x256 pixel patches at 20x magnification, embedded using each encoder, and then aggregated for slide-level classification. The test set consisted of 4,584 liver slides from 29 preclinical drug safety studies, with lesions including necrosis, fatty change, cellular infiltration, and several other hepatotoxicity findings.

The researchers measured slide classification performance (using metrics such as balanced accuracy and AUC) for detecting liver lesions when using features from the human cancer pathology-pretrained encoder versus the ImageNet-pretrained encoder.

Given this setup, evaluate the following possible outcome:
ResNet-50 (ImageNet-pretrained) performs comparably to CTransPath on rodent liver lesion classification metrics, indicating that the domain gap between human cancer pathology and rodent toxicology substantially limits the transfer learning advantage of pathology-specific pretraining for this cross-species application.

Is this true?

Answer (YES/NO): NO